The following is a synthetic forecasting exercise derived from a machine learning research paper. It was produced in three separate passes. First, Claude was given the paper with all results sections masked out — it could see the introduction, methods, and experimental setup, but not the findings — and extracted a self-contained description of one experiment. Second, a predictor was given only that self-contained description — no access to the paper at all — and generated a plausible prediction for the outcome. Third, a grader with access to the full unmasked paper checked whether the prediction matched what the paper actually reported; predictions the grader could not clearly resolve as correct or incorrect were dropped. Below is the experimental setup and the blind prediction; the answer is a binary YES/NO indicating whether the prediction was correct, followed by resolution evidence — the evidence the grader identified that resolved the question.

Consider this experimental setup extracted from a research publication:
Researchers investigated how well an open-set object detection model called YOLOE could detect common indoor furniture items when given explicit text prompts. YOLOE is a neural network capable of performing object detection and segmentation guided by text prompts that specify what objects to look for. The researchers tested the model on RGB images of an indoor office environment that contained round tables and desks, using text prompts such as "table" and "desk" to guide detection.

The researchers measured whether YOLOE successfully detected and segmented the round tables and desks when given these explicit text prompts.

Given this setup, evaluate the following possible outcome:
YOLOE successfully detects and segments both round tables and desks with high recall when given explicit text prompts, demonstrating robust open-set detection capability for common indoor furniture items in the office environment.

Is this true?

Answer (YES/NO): NO